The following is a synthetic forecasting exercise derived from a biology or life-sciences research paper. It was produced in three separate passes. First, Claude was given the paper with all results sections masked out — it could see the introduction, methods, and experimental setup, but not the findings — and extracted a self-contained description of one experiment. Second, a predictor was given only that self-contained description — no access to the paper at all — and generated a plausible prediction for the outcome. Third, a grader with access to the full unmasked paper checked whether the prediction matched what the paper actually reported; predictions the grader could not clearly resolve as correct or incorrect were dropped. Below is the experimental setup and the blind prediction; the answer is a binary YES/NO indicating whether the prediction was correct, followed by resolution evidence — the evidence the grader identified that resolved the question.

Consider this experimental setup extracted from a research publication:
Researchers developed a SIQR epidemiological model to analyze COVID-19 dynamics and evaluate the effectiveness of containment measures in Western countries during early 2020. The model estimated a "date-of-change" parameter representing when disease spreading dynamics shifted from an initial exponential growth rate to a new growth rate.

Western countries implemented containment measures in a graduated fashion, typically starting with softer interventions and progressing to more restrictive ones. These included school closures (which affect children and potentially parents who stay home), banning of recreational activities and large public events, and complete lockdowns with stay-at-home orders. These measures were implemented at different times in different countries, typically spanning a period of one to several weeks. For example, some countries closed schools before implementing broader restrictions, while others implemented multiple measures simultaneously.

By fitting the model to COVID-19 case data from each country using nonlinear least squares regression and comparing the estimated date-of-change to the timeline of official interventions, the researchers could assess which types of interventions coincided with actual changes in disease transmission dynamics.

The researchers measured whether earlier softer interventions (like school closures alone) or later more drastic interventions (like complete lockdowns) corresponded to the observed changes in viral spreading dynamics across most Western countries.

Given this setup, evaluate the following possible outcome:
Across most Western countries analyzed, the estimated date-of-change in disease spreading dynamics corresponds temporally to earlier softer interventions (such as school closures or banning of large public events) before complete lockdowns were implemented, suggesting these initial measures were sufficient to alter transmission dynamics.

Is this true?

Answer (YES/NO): NO